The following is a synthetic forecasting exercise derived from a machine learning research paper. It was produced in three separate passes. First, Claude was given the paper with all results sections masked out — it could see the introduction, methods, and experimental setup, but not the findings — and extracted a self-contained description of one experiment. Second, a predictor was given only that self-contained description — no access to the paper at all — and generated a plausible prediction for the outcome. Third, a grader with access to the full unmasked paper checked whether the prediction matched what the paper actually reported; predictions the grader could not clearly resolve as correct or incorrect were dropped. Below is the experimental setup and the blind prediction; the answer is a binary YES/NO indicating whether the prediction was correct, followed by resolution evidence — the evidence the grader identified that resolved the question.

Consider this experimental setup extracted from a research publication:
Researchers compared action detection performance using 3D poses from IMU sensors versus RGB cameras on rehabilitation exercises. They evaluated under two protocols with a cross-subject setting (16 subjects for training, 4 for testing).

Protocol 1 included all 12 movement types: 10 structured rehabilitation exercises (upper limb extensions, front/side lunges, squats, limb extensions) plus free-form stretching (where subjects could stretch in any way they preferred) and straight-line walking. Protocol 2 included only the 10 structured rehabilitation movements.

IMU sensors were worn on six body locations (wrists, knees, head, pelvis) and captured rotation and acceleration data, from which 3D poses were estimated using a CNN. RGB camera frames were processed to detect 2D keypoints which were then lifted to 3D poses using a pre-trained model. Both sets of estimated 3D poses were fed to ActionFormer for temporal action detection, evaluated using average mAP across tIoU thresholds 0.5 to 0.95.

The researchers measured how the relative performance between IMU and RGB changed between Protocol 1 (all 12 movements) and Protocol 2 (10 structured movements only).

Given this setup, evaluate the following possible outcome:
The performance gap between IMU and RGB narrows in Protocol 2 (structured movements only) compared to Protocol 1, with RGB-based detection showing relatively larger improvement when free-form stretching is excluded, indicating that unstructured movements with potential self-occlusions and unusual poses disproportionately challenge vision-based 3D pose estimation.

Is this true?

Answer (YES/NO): YES